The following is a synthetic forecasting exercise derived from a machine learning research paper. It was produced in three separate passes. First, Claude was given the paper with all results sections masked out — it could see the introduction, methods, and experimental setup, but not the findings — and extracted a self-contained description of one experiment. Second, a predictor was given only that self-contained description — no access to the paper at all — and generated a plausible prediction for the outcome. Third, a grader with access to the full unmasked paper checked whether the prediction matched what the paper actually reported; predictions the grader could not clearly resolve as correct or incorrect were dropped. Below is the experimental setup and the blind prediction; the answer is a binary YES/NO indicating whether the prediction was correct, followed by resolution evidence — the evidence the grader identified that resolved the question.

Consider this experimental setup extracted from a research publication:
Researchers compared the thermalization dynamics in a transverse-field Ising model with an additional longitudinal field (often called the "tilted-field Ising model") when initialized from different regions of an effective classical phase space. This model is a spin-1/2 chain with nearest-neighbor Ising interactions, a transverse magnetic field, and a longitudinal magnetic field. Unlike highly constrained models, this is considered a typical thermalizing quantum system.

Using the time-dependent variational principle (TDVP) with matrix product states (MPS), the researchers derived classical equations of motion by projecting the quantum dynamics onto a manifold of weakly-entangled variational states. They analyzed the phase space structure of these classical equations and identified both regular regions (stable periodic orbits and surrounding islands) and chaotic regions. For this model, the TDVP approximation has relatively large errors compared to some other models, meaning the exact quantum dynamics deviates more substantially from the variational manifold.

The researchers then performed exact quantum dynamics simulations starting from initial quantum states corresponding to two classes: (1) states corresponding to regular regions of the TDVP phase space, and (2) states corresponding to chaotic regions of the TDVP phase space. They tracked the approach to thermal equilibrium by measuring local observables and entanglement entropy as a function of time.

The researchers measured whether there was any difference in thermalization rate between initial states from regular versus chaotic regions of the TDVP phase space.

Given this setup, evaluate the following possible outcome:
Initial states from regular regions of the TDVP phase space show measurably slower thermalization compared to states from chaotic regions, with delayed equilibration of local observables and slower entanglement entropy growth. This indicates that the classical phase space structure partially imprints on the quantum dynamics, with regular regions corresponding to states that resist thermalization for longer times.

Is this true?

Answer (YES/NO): NO